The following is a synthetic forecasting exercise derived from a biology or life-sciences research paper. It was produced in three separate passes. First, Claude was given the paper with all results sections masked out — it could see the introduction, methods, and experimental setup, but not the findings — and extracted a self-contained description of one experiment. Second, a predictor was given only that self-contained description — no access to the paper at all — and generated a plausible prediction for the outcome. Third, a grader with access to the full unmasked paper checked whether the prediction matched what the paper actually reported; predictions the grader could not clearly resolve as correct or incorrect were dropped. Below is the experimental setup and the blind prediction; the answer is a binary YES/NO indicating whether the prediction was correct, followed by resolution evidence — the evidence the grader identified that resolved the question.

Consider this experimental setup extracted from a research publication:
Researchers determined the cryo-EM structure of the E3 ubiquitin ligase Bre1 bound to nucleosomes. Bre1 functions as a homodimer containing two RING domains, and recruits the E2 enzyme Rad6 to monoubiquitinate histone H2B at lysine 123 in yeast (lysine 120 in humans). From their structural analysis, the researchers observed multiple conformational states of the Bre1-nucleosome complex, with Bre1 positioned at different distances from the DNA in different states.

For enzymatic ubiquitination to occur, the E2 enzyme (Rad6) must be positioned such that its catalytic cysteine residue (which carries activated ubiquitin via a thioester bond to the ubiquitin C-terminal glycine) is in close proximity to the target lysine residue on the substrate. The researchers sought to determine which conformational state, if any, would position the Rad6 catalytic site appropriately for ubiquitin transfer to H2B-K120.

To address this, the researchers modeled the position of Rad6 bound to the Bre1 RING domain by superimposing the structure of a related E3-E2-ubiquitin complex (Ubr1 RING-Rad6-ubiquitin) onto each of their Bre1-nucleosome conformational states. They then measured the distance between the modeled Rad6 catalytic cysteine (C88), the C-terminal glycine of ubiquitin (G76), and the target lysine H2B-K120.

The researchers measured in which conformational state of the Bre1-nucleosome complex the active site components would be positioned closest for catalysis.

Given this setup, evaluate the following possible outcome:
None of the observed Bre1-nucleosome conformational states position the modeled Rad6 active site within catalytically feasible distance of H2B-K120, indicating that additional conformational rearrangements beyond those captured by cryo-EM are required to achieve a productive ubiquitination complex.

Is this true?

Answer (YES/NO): NO